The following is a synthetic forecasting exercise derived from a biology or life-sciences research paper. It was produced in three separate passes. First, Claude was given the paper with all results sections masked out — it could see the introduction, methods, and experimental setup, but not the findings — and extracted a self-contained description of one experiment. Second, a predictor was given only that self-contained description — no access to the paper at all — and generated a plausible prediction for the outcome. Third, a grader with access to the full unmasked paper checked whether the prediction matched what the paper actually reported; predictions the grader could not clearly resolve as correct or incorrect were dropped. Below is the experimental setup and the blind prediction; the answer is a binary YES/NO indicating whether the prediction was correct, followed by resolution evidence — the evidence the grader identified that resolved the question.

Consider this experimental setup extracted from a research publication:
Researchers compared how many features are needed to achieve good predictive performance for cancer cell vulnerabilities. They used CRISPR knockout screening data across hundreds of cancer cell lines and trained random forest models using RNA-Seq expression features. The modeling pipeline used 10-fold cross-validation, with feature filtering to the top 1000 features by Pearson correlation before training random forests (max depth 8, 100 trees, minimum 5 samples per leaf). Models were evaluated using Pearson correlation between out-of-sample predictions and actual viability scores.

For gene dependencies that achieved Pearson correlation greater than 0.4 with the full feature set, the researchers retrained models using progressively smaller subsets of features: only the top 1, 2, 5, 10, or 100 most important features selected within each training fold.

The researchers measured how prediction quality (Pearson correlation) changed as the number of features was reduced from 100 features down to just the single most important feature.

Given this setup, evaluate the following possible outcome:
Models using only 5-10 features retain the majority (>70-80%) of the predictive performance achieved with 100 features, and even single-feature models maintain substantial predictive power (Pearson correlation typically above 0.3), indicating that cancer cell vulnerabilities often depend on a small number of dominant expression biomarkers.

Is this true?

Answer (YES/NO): NO